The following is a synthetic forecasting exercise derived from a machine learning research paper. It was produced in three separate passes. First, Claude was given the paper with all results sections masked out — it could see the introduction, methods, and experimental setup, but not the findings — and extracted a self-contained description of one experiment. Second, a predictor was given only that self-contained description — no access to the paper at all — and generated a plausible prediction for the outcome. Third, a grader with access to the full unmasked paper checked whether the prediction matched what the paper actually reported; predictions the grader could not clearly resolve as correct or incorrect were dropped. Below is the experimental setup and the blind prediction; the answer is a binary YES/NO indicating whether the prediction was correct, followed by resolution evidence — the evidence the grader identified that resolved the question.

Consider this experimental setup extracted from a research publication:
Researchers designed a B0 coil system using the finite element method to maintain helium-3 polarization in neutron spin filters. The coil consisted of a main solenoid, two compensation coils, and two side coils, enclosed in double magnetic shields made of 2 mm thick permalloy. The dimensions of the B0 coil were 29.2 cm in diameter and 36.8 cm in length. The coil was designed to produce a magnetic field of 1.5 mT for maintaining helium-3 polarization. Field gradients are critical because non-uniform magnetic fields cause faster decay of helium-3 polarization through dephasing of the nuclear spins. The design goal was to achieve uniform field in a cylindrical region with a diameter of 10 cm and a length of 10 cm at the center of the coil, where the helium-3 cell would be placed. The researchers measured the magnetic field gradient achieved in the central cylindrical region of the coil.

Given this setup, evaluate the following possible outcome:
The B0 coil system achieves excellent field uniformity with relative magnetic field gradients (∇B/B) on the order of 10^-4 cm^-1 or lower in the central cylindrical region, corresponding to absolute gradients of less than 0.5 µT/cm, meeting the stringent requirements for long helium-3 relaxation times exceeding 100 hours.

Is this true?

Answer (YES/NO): NO